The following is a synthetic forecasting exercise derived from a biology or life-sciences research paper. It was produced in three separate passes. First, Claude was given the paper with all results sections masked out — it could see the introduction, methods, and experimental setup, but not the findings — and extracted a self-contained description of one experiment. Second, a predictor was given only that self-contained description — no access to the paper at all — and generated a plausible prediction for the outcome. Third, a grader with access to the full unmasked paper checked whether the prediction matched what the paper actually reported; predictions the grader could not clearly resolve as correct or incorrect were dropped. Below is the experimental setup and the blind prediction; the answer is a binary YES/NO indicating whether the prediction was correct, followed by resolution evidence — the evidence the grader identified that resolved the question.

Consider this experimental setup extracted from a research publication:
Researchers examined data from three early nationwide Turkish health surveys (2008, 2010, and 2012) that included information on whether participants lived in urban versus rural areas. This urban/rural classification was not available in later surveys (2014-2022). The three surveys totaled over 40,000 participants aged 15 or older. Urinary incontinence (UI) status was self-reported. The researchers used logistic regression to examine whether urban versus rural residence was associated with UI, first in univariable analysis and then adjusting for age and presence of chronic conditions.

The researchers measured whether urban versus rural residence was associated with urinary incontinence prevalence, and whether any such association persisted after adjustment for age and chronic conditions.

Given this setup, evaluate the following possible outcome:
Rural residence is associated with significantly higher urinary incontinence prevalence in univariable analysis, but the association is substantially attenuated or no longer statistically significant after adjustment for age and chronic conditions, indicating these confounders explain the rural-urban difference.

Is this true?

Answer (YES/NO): NO